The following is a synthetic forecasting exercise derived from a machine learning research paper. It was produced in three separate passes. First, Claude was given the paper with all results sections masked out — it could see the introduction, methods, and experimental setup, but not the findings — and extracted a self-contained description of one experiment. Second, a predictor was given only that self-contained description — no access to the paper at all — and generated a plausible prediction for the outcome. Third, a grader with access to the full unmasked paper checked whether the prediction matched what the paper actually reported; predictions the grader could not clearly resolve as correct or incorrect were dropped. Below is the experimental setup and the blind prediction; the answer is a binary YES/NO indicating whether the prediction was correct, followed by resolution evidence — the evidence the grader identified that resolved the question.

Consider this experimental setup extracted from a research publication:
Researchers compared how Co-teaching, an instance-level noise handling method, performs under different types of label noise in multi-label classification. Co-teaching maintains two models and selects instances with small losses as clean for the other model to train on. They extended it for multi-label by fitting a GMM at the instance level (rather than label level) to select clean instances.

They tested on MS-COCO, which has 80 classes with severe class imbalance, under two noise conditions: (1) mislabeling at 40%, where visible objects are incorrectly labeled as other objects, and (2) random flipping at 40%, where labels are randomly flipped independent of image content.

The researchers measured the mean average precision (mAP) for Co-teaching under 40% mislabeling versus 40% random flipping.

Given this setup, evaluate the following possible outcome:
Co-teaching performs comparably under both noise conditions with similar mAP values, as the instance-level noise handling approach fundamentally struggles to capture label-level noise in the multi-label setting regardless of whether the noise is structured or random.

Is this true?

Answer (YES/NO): NO